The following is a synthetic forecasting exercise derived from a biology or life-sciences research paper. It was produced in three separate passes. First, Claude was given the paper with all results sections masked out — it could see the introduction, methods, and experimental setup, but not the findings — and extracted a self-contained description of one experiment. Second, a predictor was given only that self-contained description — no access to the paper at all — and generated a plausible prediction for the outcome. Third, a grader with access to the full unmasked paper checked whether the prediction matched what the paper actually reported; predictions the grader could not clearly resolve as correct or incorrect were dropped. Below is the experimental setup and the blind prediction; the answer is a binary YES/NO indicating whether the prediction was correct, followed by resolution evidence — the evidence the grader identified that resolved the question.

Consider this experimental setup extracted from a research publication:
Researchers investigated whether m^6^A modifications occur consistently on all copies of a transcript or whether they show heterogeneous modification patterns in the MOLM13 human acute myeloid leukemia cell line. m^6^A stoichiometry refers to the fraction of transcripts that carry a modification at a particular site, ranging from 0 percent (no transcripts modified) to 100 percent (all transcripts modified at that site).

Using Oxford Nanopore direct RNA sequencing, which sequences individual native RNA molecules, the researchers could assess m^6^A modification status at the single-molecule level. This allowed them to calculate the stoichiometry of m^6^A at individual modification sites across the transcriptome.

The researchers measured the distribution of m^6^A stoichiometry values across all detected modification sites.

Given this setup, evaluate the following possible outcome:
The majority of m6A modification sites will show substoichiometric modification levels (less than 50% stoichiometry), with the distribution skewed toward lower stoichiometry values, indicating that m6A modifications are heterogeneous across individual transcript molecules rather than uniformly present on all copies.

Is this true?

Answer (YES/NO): NO